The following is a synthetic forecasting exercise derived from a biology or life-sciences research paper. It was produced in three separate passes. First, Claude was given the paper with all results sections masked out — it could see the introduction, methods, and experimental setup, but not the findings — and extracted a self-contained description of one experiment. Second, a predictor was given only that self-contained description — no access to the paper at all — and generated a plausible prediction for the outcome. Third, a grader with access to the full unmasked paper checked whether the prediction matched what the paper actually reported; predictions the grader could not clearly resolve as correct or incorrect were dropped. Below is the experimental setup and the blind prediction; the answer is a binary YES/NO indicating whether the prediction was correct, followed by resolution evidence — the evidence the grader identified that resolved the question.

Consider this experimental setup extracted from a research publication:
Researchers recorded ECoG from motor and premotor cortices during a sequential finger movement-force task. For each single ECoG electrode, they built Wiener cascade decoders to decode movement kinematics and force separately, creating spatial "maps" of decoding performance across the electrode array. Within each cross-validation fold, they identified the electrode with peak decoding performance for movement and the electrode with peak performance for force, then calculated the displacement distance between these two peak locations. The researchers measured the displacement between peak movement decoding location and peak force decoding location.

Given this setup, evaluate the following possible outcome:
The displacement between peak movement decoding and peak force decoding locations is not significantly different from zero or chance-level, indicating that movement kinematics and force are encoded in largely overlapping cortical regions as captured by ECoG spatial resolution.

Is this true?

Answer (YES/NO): NO